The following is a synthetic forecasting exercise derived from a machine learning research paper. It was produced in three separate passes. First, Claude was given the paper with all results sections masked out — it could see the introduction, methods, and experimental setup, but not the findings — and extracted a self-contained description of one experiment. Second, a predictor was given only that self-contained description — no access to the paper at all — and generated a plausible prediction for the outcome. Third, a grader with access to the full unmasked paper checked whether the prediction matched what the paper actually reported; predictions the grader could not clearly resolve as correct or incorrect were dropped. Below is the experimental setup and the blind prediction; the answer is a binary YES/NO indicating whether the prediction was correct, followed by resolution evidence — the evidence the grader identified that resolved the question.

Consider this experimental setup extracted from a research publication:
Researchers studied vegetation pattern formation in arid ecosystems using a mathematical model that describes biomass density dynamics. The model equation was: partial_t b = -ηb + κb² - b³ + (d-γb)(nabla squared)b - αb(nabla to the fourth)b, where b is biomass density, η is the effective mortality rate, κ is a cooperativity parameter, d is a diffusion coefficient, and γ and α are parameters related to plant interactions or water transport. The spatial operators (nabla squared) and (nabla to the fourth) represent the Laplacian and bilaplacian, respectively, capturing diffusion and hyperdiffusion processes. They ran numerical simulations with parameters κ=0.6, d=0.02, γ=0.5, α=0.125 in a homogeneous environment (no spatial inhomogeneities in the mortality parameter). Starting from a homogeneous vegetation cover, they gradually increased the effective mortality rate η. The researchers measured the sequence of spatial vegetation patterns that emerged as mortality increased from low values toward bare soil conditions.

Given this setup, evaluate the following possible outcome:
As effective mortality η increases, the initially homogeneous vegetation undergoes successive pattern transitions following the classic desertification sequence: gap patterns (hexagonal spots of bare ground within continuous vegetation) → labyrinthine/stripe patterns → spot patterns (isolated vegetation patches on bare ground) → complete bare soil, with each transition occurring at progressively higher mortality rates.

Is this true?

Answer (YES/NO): YES